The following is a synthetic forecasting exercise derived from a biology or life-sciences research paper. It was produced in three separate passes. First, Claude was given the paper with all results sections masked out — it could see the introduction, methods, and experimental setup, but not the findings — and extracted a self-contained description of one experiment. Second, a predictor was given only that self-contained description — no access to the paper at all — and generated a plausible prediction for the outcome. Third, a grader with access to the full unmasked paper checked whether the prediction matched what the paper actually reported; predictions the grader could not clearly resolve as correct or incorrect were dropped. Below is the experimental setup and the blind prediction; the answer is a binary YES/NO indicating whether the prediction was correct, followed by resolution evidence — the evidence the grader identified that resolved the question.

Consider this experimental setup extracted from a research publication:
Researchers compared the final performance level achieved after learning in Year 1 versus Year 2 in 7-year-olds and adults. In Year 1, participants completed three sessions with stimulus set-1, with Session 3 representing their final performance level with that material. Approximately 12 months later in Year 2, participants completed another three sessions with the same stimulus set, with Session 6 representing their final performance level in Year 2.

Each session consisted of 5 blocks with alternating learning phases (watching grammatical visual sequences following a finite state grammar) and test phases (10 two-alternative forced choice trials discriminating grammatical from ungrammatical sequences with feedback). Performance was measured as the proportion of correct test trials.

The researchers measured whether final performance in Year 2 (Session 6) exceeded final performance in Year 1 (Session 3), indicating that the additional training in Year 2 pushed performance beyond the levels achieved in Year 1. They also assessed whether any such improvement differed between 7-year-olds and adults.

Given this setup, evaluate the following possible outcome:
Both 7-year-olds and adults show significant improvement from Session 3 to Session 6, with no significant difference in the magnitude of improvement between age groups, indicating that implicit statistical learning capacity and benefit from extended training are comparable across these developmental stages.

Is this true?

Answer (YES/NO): NO